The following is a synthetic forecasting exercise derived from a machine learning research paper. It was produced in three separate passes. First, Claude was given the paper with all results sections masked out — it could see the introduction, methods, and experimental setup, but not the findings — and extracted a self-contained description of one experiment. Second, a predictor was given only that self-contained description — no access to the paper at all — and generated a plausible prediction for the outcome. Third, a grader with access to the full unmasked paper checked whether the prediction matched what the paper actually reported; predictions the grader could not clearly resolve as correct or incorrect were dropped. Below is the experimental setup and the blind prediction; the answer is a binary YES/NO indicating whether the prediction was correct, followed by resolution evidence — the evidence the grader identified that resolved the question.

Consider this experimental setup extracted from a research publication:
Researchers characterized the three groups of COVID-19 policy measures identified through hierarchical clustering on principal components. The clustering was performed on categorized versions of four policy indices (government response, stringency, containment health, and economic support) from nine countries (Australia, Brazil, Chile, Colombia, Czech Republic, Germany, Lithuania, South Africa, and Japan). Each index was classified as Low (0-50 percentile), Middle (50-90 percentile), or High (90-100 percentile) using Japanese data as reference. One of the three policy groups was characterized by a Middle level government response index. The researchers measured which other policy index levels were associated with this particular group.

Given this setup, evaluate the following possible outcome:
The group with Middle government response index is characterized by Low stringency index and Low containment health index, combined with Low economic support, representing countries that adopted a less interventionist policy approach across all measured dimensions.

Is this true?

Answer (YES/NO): NO